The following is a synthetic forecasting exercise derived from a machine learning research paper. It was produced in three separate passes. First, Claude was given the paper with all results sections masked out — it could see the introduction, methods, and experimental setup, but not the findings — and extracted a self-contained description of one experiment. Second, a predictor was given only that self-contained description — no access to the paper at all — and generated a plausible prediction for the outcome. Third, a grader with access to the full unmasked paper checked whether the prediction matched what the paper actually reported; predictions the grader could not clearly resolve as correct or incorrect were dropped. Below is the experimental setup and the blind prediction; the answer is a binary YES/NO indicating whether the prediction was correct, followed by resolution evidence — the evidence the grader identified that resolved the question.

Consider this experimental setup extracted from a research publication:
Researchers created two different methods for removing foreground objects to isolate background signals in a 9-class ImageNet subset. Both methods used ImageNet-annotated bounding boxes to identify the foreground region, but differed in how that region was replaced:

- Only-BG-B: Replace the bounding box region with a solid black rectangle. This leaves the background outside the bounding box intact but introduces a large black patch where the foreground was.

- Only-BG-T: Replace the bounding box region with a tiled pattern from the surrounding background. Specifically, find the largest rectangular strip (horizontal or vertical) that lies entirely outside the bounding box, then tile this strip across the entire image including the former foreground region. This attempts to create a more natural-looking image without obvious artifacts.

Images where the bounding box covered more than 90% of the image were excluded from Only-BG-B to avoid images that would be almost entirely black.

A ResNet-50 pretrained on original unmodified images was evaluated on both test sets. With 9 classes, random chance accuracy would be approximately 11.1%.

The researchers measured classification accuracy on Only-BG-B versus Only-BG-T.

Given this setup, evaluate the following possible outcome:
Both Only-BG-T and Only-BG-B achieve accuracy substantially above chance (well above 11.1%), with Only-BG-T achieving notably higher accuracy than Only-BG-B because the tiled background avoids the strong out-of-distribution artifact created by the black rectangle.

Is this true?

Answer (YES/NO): YES